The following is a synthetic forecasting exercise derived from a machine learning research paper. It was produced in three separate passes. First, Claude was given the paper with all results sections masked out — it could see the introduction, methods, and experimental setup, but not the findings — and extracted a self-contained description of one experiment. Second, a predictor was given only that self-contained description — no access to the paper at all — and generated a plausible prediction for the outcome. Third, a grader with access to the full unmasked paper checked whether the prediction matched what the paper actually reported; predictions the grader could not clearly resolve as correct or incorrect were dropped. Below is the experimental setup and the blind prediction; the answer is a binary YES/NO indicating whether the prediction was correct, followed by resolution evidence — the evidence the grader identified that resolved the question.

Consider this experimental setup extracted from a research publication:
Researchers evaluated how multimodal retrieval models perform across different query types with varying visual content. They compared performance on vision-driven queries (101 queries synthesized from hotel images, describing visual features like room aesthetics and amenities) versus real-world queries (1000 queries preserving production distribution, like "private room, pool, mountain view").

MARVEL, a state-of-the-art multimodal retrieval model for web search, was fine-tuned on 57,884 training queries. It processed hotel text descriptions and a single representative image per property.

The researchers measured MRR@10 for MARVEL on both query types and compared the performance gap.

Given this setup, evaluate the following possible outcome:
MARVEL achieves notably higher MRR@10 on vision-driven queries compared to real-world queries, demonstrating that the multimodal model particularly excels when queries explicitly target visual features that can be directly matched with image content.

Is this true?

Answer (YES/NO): NO